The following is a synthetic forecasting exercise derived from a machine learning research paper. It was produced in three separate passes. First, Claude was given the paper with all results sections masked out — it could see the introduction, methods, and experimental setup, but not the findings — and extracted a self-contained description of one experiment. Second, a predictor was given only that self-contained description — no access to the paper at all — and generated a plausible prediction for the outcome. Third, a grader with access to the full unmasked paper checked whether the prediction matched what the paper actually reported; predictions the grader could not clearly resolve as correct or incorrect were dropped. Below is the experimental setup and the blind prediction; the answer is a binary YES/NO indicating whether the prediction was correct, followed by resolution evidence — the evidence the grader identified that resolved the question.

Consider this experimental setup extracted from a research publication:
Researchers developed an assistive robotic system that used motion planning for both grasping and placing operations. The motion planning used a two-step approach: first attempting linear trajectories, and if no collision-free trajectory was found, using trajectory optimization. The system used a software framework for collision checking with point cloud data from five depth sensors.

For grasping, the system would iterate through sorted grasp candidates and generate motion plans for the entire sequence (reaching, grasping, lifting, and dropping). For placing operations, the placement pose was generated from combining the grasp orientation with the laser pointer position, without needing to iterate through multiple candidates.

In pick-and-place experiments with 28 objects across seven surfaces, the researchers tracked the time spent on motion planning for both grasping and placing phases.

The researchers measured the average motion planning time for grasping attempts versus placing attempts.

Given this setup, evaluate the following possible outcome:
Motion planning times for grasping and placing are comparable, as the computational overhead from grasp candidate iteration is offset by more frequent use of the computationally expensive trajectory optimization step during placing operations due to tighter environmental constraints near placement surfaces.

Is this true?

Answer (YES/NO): NO